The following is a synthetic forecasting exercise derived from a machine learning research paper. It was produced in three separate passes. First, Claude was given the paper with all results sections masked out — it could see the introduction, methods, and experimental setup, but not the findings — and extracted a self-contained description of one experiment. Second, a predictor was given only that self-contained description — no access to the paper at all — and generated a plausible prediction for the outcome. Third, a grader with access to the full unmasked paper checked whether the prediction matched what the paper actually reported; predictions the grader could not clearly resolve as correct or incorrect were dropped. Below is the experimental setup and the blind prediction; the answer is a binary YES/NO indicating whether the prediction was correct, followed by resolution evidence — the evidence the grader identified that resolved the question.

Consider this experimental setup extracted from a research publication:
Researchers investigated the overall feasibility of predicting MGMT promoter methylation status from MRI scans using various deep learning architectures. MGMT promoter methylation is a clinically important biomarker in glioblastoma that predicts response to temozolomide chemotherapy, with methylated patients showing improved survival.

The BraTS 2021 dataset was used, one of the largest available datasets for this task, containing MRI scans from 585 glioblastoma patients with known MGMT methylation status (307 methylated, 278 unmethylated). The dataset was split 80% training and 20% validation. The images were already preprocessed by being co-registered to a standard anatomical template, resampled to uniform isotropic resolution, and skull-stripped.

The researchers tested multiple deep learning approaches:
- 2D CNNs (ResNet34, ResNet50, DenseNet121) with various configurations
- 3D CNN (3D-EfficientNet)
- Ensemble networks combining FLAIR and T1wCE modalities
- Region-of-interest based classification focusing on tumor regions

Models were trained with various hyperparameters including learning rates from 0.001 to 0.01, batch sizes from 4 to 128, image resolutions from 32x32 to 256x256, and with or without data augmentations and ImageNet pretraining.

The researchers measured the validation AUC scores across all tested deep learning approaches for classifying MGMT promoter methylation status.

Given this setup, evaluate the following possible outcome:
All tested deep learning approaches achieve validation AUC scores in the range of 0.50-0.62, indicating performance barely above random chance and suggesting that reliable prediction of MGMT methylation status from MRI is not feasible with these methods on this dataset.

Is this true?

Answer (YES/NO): NO